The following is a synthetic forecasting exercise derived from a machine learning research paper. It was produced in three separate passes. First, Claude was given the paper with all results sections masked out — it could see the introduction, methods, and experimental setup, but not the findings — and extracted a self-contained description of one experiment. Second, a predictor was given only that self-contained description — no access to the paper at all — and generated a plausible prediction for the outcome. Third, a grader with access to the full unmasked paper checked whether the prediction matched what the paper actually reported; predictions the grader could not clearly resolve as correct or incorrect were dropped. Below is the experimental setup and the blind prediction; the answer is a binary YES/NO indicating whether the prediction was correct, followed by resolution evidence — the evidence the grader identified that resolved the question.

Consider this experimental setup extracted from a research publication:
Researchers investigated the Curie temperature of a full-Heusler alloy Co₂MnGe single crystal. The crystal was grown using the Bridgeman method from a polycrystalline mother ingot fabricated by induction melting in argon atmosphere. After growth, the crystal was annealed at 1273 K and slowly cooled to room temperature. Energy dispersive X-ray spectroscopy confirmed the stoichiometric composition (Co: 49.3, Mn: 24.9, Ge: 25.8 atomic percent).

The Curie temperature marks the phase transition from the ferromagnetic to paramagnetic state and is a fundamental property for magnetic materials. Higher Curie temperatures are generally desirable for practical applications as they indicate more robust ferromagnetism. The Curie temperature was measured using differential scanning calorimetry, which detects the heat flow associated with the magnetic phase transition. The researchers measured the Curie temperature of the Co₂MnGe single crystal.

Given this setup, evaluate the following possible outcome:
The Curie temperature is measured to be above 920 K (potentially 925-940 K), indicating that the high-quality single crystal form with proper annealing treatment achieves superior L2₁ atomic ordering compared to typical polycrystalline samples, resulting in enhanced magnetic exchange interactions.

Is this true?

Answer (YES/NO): NO